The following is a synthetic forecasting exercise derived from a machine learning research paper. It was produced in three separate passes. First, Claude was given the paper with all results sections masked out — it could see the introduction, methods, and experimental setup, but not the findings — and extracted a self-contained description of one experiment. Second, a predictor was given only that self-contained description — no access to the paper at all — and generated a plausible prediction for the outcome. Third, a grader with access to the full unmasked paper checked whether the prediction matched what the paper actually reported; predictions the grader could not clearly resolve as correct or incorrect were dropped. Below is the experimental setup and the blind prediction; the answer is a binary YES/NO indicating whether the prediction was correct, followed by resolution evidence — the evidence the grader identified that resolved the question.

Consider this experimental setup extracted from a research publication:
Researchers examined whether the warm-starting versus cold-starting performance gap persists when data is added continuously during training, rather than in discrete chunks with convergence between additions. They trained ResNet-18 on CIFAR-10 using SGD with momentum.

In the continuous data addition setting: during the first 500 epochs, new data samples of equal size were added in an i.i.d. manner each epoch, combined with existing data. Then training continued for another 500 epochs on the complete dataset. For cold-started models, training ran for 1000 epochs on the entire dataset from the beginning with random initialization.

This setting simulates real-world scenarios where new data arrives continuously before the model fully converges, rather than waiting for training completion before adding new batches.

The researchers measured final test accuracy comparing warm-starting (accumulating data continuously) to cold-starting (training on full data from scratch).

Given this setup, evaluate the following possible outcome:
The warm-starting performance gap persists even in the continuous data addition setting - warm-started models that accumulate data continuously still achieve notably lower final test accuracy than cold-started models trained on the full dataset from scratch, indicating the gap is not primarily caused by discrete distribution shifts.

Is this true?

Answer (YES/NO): YES